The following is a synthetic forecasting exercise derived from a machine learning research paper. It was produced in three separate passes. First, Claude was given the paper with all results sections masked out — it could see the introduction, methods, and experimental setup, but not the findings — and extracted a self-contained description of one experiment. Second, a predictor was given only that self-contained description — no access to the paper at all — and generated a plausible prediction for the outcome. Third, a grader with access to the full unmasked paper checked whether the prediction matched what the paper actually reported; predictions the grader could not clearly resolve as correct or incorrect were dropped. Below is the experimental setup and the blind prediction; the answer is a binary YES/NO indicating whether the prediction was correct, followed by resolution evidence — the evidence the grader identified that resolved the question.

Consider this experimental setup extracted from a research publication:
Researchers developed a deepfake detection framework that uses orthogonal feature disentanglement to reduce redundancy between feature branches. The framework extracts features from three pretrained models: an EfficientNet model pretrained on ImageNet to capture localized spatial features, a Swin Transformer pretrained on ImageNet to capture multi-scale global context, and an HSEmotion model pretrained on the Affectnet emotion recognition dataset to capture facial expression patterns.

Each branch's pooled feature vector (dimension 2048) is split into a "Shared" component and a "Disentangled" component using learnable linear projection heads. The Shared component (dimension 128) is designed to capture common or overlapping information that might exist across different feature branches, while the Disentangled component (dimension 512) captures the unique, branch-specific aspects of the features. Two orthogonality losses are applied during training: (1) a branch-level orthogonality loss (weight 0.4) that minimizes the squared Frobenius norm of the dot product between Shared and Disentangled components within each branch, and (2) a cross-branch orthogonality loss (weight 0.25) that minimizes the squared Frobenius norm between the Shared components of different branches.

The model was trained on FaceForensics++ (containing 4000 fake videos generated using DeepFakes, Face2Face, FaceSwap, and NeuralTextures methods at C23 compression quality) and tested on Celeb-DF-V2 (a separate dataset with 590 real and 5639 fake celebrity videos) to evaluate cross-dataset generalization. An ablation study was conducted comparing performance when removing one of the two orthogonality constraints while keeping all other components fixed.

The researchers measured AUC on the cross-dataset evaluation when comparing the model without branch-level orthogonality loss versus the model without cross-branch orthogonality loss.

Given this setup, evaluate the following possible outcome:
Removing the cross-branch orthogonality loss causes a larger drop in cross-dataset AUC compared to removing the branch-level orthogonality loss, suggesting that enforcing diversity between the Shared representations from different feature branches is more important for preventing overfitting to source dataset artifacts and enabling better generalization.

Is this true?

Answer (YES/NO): NO